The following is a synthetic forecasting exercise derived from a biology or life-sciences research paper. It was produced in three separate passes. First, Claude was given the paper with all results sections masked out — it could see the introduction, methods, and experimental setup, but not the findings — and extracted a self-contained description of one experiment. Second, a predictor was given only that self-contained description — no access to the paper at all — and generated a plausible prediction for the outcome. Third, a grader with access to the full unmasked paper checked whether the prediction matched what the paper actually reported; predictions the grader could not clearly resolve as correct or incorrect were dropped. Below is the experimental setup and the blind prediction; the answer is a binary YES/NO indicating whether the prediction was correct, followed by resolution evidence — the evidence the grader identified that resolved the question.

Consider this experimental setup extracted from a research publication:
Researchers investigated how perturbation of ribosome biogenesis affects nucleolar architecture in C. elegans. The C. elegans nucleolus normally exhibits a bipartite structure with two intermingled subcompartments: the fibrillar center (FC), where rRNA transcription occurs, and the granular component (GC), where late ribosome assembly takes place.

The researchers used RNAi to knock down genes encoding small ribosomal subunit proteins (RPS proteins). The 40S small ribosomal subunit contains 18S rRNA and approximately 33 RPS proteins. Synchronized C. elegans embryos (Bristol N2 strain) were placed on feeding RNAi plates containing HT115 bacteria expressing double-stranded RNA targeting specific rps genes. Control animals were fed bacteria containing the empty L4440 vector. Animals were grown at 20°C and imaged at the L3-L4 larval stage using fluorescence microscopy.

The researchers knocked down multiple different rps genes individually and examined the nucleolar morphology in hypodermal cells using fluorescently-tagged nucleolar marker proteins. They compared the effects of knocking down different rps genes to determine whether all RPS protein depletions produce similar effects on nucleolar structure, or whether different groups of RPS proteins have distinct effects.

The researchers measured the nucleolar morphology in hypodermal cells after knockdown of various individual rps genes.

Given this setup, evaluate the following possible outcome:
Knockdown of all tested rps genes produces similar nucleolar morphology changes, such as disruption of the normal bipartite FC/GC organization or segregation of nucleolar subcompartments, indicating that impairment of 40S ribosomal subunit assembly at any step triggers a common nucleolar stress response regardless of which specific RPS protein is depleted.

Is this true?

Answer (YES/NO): NO